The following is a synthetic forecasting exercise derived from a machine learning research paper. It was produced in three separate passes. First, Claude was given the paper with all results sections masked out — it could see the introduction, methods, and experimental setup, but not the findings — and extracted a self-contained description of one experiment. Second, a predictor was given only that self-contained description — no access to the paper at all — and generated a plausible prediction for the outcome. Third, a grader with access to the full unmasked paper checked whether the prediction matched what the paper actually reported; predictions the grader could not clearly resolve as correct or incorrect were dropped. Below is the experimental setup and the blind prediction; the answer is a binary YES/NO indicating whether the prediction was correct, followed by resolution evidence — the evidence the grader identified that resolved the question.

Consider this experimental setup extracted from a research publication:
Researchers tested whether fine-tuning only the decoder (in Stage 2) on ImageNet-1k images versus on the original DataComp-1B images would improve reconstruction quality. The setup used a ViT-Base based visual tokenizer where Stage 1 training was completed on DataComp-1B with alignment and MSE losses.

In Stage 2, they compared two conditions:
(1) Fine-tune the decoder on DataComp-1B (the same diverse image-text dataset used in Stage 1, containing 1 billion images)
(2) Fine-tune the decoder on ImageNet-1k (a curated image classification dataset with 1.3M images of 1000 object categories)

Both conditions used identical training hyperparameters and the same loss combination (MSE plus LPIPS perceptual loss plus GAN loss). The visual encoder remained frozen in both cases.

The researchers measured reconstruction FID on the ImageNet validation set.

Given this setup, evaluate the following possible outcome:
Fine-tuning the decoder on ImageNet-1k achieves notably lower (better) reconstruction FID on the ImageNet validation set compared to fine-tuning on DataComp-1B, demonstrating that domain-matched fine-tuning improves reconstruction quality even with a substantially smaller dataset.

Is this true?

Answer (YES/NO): YES